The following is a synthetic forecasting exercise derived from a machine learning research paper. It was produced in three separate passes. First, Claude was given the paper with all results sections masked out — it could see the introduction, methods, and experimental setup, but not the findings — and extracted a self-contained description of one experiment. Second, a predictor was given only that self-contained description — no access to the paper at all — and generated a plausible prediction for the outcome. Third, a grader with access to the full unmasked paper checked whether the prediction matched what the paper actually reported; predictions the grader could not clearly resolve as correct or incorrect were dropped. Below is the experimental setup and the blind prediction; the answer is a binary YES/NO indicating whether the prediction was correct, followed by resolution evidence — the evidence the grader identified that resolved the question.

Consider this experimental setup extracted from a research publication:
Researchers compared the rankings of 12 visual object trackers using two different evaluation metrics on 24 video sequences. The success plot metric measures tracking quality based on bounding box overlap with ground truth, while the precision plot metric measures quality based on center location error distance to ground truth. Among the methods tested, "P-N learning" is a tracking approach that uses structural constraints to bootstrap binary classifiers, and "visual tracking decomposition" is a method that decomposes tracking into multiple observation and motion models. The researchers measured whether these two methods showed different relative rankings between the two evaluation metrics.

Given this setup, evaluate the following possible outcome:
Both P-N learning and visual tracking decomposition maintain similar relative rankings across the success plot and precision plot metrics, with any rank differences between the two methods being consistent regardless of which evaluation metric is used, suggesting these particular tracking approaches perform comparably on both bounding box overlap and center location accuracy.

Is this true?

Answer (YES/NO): NO